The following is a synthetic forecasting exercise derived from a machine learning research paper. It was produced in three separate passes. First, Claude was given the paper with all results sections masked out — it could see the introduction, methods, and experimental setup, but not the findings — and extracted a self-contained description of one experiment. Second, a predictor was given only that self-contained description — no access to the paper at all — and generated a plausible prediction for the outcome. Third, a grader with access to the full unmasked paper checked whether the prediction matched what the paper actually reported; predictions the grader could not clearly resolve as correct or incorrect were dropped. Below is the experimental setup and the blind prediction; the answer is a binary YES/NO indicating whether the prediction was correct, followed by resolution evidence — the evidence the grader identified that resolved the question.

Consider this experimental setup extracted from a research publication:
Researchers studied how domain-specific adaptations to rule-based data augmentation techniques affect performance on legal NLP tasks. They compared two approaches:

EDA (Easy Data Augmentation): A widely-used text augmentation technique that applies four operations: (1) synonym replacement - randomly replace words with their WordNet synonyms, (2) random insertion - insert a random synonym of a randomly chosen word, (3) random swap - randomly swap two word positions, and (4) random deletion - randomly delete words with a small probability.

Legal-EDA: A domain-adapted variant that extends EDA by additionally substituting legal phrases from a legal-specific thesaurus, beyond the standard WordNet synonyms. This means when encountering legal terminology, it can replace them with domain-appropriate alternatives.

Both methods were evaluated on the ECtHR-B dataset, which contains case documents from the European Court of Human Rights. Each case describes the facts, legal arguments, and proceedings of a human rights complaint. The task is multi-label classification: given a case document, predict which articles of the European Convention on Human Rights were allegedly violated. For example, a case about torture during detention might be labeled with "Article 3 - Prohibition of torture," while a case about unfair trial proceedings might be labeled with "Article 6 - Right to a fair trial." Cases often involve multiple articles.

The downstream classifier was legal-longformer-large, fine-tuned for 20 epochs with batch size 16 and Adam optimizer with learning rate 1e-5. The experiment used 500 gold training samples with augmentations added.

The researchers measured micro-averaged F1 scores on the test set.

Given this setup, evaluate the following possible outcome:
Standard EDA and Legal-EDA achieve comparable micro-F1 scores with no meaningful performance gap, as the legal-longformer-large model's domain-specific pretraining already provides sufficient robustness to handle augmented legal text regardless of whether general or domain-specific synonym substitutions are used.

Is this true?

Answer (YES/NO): NO